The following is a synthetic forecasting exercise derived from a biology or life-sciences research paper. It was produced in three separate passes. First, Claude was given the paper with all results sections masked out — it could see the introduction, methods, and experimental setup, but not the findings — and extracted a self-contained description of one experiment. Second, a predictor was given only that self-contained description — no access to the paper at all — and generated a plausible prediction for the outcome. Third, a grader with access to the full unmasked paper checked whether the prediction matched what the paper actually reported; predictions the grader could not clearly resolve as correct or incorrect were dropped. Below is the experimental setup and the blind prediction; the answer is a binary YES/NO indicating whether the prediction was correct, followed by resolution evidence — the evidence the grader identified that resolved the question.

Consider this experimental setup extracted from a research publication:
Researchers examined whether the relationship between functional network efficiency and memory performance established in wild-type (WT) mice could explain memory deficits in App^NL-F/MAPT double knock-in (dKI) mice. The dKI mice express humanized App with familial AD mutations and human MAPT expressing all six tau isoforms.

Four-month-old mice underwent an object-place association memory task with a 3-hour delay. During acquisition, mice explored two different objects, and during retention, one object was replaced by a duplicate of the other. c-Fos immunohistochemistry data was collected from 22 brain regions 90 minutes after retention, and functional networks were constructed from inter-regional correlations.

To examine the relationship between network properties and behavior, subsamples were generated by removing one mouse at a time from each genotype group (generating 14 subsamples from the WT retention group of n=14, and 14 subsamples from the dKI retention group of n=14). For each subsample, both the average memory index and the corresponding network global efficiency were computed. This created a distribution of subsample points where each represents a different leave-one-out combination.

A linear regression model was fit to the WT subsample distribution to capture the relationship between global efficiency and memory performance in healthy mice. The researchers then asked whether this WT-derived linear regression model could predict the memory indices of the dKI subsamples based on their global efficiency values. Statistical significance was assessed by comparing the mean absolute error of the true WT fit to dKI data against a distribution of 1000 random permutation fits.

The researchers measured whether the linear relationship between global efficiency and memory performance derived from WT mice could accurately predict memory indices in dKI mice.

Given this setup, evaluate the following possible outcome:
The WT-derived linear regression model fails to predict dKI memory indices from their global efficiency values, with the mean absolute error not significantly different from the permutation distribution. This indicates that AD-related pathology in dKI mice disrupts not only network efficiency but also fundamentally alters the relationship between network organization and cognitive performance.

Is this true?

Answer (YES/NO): NO